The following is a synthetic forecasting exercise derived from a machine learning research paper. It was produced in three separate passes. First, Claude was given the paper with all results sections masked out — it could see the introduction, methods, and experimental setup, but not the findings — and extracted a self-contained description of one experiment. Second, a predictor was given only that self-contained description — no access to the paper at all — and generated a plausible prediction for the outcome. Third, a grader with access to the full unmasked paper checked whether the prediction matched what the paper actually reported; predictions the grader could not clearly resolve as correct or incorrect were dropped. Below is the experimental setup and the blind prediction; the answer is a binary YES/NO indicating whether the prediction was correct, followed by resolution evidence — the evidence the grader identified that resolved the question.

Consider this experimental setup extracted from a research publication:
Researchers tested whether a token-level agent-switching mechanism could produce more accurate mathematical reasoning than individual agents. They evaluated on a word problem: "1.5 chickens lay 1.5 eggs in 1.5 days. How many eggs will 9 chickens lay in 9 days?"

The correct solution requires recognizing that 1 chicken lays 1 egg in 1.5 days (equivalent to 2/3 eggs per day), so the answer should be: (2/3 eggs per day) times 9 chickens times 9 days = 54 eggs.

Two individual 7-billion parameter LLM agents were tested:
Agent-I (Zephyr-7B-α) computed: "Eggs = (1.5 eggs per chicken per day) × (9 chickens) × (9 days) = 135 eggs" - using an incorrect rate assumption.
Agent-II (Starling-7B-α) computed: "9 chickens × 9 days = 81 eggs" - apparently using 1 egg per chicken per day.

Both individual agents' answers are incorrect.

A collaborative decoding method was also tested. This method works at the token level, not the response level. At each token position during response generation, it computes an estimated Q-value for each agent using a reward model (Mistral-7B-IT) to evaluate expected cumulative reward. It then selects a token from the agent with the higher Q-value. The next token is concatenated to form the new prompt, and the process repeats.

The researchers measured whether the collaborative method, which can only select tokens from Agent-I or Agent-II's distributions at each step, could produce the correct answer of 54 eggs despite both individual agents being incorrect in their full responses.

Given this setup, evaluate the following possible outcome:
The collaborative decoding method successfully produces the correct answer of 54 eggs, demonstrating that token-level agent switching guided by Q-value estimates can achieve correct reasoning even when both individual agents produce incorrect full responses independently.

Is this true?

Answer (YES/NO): YES